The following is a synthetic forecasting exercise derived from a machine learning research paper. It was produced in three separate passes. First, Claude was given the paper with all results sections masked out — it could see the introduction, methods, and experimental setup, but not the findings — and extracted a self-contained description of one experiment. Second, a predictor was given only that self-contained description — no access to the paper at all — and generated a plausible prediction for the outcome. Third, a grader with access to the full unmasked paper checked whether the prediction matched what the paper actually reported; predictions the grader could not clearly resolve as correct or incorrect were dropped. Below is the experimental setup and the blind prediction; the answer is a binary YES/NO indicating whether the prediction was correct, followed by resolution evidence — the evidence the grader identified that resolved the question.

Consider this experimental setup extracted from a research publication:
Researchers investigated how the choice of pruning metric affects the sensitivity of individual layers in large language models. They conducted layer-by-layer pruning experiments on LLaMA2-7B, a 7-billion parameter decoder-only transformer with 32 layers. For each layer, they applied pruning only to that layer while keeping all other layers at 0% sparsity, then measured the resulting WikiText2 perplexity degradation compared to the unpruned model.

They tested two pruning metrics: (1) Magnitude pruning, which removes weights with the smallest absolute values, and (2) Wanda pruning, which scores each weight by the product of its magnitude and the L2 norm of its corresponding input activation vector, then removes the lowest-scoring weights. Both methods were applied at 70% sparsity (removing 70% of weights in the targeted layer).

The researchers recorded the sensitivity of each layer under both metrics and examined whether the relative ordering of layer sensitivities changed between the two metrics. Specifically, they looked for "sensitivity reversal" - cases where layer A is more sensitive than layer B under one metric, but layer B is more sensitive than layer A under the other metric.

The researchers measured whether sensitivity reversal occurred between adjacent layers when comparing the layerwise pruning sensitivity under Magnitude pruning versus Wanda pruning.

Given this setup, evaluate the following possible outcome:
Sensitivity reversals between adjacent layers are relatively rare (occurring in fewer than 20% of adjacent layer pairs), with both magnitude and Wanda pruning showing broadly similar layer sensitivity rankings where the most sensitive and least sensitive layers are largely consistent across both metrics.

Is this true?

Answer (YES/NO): NO